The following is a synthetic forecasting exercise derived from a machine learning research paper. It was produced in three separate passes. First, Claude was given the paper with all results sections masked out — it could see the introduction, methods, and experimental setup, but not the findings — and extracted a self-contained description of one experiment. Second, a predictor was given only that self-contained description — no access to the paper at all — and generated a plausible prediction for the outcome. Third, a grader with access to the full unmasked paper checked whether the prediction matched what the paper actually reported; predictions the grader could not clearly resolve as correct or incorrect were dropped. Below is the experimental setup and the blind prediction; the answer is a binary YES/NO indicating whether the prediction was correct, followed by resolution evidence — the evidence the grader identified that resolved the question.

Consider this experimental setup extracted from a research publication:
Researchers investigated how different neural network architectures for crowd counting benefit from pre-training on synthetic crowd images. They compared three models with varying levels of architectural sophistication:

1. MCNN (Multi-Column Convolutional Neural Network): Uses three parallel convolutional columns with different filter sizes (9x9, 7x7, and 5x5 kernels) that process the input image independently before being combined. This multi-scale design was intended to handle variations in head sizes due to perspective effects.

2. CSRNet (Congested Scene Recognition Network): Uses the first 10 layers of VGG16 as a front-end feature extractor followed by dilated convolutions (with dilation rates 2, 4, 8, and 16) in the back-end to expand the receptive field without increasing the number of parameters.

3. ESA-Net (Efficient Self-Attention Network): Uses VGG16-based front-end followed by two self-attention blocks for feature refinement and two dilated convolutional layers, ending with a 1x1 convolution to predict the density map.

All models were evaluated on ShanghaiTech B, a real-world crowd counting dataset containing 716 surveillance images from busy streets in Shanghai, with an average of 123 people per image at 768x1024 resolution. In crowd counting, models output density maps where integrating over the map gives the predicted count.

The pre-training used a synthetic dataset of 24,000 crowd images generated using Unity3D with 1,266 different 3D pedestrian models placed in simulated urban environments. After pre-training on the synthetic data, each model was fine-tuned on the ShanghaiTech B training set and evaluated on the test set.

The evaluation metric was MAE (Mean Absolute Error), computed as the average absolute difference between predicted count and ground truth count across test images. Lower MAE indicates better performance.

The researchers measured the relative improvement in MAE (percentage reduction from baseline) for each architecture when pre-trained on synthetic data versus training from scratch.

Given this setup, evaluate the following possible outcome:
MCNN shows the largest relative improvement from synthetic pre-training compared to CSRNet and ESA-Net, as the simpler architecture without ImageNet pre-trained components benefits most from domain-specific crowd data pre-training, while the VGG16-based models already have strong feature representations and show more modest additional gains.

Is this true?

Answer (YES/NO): YES